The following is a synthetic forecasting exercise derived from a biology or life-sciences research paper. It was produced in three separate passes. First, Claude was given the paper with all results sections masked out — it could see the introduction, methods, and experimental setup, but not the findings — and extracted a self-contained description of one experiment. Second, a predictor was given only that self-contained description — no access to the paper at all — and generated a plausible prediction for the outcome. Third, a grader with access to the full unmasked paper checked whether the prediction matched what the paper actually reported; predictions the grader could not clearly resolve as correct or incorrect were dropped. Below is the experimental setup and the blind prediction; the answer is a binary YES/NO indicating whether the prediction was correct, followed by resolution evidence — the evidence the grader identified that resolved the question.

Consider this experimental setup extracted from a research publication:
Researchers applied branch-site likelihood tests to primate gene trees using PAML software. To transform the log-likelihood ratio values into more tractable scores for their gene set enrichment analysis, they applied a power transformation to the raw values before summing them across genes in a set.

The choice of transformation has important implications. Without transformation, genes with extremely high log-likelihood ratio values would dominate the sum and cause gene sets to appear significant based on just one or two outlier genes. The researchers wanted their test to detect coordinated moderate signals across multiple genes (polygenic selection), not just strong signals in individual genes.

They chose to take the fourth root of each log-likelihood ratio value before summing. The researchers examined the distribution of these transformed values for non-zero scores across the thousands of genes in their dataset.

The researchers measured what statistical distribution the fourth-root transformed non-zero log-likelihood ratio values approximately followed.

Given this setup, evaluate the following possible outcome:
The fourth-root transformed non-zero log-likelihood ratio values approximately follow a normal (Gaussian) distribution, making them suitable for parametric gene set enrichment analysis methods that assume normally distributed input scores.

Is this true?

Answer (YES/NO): YES